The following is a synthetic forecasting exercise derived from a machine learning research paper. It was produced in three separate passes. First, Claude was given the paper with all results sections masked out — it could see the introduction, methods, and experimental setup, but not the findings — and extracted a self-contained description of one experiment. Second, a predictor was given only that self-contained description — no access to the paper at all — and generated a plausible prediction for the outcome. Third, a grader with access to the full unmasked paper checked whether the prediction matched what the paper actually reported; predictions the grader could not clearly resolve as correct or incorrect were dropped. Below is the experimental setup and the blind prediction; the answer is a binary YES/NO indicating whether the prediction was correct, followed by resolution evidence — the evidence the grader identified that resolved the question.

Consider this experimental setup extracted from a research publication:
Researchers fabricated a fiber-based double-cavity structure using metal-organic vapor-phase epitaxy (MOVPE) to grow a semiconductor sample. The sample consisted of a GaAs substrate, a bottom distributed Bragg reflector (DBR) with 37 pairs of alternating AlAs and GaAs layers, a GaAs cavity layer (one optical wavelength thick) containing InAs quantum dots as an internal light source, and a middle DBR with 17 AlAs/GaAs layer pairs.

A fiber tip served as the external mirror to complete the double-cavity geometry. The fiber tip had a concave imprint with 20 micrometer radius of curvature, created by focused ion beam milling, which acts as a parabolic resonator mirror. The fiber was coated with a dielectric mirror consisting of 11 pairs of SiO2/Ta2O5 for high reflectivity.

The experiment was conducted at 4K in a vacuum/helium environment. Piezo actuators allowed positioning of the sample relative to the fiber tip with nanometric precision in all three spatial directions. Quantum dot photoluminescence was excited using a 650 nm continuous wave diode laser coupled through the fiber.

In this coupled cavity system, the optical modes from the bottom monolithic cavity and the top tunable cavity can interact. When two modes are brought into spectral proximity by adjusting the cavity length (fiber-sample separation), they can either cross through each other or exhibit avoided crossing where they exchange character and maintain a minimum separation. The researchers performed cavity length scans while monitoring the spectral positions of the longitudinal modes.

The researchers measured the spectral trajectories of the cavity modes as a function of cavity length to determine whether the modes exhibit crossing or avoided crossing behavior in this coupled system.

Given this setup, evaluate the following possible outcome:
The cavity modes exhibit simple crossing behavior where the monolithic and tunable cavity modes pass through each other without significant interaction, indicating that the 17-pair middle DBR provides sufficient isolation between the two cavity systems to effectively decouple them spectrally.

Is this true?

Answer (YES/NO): NO